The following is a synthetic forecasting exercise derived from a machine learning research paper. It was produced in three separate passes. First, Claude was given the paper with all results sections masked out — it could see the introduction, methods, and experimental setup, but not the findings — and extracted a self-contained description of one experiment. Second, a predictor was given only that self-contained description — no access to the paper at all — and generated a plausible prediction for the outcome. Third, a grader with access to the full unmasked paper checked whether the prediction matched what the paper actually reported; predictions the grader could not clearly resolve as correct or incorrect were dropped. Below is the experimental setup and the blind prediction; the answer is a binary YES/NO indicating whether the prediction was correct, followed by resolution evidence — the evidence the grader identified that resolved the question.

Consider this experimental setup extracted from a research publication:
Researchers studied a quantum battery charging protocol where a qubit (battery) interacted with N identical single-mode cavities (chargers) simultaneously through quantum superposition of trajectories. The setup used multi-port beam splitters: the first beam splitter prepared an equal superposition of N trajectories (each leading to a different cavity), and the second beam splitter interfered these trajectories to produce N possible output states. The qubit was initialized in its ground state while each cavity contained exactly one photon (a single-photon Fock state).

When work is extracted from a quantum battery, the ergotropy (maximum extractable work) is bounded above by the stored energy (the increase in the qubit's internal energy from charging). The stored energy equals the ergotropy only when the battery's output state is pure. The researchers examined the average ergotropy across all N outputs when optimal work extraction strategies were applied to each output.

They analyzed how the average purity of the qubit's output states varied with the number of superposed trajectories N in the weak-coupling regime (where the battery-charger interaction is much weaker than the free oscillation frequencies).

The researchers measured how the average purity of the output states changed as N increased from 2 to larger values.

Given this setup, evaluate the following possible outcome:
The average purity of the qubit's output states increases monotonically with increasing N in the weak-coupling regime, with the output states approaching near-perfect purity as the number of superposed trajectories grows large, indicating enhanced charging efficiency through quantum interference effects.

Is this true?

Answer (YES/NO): YES